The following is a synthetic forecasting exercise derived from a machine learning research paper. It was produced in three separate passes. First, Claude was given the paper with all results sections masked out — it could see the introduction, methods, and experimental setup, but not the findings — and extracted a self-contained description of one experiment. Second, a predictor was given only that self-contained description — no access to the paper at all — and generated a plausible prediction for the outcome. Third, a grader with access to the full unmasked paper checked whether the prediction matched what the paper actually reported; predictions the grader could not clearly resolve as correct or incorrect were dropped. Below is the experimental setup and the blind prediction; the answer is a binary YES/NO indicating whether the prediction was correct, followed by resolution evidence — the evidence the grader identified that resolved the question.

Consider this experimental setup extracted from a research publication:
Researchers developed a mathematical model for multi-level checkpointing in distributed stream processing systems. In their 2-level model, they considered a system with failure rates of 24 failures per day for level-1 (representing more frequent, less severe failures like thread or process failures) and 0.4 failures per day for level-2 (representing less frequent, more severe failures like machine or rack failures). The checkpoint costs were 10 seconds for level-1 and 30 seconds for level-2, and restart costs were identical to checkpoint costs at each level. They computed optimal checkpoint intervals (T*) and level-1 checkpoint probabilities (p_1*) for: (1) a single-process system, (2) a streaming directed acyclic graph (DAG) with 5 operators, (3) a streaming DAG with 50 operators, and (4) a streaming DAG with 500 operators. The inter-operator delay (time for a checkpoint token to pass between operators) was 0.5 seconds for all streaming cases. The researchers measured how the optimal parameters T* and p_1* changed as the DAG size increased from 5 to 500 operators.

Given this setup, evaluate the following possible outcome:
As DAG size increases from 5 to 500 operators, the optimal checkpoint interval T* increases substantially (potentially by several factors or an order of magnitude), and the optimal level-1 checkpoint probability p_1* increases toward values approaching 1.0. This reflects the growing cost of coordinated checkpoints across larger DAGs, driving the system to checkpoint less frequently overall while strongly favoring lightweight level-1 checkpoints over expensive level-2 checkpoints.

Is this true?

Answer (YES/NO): NO